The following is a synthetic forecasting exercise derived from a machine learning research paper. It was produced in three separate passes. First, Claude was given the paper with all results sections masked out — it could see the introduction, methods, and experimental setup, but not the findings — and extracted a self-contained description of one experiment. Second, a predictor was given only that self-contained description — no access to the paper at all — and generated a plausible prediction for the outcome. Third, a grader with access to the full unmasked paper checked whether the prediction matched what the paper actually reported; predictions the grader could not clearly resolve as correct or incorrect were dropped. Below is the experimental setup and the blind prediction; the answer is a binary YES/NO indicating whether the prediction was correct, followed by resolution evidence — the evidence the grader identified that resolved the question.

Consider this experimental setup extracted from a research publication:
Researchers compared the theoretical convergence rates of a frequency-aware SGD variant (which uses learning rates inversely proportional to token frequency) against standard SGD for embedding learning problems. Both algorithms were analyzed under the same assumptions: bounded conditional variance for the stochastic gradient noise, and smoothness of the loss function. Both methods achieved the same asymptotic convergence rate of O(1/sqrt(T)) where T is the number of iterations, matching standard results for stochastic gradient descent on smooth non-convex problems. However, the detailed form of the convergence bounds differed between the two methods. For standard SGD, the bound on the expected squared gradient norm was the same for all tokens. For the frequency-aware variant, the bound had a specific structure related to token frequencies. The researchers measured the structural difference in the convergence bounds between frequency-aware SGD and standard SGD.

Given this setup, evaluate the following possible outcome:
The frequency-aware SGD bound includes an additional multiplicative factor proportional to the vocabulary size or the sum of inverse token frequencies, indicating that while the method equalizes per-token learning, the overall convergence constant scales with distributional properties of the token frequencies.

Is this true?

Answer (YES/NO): NO